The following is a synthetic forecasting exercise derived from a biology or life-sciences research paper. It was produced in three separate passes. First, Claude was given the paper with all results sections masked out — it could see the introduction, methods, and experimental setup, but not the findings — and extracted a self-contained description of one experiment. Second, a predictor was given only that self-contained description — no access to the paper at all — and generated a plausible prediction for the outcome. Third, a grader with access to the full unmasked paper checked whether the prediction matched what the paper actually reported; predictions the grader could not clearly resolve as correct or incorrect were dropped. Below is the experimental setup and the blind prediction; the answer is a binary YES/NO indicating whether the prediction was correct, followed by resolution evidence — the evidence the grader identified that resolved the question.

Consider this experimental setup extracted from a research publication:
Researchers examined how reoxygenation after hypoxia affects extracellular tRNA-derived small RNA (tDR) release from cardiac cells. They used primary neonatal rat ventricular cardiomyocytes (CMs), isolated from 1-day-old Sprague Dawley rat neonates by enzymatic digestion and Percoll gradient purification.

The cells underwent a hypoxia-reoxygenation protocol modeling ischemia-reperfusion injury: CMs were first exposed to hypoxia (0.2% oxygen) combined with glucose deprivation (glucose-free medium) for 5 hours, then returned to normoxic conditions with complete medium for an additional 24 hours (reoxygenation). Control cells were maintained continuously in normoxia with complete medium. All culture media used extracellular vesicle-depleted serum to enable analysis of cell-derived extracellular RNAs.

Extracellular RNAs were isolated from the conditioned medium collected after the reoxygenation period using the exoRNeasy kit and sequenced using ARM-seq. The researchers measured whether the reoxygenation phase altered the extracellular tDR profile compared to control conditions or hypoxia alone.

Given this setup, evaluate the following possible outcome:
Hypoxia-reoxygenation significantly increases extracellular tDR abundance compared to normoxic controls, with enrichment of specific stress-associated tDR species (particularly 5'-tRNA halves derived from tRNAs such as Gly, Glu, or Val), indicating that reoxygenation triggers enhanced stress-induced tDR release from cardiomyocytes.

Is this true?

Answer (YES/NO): YES